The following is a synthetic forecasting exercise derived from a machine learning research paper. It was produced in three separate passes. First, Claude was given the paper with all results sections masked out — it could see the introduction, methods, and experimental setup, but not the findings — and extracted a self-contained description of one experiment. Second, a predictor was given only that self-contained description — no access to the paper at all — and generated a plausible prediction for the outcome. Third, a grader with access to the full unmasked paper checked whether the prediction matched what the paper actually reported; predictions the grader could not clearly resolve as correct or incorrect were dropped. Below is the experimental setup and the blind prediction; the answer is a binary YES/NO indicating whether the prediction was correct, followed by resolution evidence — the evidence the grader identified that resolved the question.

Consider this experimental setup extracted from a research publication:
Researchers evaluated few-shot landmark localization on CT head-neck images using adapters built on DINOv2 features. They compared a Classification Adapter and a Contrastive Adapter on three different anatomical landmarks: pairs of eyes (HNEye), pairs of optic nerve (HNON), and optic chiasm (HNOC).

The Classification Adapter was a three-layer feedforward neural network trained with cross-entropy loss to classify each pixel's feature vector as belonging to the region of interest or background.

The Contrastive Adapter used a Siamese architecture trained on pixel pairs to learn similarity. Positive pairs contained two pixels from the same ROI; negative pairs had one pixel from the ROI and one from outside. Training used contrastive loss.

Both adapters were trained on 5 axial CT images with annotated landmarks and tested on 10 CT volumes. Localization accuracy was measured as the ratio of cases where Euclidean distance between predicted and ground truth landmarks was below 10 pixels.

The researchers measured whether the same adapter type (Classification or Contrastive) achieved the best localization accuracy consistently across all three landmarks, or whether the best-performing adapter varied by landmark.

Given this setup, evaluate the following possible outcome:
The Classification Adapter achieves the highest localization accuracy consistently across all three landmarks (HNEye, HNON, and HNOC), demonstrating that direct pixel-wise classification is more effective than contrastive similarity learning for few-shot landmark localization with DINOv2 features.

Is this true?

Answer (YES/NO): NO